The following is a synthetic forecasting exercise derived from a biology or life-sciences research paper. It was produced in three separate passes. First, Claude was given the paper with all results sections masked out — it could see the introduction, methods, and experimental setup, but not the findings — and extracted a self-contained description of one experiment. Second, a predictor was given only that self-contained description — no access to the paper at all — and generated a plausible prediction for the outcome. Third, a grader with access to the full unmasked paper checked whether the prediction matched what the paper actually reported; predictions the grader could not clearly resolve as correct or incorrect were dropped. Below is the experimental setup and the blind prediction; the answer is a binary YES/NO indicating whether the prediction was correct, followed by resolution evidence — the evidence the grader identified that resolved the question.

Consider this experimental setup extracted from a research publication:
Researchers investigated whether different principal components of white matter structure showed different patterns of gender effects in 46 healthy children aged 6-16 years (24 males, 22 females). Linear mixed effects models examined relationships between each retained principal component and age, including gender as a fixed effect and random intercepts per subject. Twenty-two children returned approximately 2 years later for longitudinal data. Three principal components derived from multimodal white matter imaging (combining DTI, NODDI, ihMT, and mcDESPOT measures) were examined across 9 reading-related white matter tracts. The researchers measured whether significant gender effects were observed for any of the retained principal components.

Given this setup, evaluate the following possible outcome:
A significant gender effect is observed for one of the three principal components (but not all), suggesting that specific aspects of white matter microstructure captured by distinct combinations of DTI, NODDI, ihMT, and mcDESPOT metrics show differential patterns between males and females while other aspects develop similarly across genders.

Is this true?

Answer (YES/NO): YES